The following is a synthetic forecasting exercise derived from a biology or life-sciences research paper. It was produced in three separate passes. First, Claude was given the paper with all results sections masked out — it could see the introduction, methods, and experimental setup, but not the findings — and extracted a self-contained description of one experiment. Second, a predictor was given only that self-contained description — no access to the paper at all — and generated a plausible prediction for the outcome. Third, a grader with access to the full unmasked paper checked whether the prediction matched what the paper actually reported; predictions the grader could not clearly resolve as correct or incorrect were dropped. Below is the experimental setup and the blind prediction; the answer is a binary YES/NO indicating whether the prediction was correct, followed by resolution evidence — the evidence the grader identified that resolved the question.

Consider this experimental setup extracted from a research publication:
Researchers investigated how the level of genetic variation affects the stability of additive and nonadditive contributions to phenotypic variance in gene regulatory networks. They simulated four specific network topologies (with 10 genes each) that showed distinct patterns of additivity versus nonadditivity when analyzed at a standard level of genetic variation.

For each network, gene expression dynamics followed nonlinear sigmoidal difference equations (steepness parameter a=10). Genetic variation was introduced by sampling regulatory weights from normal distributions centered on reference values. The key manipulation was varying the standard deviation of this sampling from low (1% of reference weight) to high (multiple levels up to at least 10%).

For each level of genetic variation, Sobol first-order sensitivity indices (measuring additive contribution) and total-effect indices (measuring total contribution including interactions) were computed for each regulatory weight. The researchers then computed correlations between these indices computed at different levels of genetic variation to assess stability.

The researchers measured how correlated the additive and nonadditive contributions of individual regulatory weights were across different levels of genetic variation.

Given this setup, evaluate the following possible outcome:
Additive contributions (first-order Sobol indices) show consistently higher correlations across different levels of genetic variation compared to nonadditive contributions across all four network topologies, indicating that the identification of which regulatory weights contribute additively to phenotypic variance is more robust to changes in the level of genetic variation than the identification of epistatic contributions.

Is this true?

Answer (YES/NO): NO